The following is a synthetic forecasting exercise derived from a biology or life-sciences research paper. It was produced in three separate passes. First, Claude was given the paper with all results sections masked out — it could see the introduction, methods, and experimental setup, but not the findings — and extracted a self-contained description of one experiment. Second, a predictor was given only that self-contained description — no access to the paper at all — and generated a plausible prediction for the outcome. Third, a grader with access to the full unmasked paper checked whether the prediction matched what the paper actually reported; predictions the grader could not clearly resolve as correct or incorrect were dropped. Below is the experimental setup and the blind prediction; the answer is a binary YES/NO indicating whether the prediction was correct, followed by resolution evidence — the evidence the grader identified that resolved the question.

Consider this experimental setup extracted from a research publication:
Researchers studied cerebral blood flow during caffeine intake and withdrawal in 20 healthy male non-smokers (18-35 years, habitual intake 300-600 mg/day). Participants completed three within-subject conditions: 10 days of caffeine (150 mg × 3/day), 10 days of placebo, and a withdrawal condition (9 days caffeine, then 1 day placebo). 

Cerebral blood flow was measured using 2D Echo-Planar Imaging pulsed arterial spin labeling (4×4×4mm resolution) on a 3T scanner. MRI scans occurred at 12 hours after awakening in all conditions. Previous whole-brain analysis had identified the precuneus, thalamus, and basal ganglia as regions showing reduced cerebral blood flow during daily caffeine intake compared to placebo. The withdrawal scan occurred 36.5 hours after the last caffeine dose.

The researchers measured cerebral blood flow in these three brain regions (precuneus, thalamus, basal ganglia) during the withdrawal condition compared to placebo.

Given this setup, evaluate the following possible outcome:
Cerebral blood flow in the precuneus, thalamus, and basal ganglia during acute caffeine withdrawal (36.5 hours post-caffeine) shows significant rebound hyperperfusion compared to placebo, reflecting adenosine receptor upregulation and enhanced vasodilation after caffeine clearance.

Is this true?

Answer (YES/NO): YES